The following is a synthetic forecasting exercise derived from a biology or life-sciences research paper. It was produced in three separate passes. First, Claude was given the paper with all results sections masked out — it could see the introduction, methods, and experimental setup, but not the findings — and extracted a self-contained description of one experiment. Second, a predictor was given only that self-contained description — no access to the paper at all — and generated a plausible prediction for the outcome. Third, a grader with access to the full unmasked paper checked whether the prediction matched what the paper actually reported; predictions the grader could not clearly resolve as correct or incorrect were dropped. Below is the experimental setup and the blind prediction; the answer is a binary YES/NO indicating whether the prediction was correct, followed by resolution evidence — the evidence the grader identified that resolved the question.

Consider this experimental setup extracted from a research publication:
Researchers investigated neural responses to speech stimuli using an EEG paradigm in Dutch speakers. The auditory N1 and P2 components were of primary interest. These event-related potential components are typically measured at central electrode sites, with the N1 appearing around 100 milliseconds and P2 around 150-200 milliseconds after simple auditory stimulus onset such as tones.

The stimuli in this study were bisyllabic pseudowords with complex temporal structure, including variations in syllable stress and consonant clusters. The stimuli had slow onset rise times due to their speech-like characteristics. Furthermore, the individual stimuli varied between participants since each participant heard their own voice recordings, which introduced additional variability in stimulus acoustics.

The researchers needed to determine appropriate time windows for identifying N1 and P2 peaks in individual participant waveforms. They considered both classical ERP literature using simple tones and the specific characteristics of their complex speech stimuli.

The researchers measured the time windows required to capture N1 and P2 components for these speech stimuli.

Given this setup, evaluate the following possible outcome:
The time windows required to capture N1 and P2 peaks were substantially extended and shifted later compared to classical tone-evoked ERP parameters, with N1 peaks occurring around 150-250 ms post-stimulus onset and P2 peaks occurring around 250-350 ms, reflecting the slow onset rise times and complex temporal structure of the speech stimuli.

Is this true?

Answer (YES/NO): YES